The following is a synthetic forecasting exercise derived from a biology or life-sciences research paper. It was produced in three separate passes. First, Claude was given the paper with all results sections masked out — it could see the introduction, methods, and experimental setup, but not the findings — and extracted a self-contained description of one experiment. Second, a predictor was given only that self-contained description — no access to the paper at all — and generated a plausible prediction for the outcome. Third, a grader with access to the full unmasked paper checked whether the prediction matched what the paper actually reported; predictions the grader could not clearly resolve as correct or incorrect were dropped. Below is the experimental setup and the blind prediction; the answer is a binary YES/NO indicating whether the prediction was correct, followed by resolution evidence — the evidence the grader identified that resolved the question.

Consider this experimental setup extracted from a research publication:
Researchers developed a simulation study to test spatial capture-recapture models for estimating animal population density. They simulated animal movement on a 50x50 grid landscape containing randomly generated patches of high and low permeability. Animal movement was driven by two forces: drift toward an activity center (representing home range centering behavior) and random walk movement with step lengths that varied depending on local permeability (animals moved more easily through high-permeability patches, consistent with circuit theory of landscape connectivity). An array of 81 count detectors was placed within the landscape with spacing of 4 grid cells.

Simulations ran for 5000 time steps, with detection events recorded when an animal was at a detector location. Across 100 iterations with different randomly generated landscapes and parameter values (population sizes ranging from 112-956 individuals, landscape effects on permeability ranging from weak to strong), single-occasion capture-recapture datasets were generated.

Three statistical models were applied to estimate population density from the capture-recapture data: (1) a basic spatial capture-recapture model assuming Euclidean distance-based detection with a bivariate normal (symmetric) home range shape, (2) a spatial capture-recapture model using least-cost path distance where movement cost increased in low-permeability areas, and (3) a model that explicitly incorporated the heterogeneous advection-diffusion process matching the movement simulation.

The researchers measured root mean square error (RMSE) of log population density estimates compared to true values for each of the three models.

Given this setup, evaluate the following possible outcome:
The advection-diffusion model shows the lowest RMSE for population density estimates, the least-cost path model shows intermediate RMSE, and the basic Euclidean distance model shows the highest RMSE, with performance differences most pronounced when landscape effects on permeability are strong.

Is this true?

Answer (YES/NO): NO